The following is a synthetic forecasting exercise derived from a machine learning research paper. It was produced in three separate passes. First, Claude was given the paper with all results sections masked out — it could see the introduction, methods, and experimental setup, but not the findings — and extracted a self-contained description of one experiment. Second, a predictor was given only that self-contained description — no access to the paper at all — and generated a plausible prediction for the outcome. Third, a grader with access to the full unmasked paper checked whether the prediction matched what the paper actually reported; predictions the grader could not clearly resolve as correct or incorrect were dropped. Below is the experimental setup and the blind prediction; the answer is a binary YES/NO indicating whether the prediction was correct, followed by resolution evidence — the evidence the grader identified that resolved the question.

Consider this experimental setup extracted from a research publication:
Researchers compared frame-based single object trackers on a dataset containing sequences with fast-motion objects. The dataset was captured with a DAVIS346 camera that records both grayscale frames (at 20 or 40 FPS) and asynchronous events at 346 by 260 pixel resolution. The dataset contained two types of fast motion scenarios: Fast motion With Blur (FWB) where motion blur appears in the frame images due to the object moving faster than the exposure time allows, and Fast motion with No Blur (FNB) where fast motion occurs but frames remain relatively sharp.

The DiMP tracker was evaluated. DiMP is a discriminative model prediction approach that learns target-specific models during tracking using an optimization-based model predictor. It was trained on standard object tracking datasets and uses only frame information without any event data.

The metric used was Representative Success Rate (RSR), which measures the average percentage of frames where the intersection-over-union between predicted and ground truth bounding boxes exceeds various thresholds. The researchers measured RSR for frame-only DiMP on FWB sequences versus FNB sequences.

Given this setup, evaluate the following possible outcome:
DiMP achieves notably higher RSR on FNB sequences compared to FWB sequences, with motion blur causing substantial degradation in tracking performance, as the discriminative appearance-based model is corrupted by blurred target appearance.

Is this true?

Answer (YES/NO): NO